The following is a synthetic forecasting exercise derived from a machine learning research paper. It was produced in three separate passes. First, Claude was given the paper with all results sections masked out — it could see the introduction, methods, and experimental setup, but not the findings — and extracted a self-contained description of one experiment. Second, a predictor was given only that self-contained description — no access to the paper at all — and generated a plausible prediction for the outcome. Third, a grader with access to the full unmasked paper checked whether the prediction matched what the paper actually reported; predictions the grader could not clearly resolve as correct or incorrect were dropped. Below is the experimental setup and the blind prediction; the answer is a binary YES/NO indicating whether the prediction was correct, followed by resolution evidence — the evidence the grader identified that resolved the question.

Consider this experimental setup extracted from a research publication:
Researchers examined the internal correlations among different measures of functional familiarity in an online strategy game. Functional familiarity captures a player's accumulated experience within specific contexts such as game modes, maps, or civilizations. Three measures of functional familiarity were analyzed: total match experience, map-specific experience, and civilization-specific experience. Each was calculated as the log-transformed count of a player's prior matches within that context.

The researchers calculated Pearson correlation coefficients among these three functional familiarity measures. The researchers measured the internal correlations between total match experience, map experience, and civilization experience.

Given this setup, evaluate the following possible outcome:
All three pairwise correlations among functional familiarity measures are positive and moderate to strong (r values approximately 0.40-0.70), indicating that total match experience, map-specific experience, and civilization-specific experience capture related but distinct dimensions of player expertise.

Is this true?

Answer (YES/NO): YES